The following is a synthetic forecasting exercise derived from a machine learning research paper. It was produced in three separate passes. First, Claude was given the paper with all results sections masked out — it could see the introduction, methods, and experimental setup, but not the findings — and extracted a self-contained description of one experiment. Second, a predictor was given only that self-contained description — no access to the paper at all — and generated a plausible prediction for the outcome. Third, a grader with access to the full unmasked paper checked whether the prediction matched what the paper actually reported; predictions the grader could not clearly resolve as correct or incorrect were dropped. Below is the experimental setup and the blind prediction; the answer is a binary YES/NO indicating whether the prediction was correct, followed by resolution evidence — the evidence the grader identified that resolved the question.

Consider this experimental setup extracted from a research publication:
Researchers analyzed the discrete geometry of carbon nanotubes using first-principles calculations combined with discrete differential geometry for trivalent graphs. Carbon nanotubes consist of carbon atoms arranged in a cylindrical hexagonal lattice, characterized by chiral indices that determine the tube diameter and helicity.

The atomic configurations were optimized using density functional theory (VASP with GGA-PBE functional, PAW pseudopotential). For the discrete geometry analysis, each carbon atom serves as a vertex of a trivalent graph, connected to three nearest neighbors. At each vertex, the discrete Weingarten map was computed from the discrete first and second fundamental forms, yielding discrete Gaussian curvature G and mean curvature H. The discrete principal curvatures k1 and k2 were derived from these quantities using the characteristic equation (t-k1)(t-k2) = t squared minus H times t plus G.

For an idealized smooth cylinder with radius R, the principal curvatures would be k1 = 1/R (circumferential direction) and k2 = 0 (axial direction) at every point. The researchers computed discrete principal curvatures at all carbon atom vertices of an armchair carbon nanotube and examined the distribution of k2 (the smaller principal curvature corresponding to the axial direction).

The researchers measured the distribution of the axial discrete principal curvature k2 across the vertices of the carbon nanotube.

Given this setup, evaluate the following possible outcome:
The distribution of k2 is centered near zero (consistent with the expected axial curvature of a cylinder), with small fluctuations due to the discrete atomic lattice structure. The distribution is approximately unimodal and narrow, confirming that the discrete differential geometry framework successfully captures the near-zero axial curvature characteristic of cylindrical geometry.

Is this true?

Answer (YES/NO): NO